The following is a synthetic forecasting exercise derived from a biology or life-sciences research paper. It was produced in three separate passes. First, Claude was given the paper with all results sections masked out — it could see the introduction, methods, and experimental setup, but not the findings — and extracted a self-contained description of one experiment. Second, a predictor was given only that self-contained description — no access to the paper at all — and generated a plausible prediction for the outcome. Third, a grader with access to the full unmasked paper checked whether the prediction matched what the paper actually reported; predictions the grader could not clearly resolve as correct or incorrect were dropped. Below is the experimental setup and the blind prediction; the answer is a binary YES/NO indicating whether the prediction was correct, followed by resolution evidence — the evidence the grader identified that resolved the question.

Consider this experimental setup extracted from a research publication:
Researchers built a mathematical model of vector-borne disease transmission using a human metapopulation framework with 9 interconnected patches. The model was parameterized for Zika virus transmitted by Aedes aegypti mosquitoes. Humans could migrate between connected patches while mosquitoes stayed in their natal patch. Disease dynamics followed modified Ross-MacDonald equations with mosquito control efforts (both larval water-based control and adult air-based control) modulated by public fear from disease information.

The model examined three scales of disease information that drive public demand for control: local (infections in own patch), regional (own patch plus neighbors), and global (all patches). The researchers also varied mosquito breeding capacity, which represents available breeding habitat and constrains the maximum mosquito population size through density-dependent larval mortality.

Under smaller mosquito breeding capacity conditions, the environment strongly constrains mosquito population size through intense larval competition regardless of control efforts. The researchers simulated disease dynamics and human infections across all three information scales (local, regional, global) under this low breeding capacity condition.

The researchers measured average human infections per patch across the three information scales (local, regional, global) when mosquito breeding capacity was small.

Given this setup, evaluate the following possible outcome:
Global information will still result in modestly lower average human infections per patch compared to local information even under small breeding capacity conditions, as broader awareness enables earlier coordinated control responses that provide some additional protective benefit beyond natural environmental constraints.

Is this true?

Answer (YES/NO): NO